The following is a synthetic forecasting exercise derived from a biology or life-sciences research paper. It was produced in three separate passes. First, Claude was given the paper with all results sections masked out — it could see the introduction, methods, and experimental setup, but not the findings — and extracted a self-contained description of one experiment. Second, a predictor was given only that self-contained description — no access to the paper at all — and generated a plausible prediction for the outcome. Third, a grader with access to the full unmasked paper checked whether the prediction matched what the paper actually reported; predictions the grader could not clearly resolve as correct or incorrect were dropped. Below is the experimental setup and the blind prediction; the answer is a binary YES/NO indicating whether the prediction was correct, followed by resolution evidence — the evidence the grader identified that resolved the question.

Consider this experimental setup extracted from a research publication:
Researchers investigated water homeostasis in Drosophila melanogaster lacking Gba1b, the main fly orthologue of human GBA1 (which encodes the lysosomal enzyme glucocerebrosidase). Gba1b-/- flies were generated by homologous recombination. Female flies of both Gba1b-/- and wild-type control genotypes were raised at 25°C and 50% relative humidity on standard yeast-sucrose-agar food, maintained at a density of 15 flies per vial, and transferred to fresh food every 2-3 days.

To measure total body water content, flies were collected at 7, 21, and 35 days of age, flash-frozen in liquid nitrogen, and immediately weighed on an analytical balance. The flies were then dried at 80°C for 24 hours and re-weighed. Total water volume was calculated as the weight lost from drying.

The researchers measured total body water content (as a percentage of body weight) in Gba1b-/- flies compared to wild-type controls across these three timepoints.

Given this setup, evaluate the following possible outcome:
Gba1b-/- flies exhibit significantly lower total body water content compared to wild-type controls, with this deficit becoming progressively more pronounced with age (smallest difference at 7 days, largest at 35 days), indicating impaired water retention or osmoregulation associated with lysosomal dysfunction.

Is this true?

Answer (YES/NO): NO